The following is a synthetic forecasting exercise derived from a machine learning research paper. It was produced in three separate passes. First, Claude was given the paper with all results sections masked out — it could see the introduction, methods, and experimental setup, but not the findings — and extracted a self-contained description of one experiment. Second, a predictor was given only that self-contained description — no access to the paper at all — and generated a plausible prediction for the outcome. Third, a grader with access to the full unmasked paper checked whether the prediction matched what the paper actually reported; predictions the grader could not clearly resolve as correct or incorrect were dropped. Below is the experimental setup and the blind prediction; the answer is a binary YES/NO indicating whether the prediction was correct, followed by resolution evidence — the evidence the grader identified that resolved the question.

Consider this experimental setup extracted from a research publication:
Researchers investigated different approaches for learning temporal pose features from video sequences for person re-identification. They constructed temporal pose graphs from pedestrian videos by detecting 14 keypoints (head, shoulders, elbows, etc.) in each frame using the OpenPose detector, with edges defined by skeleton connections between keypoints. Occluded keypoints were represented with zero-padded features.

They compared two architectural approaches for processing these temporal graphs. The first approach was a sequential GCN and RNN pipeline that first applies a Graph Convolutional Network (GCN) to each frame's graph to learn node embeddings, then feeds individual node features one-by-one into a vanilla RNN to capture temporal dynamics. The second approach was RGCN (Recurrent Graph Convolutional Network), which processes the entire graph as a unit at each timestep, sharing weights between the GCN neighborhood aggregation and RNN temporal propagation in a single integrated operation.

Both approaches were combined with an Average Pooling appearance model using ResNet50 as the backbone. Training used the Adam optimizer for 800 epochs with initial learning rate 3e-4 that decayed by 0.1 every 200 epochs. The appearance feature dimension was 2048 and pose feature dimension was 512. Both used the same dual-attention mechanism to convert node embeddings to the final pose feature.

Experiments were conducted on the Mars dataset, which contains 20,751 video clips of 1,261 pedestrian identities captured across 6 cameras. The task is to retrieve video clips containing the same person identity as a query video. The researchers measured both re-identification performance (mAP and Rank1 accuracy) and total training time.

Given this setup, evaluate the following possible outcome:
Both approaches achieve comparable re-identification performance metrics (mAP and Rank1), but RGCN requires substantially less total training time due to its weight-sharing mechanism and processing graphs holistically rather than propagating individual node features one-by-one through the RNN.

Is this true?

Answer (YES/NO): YES